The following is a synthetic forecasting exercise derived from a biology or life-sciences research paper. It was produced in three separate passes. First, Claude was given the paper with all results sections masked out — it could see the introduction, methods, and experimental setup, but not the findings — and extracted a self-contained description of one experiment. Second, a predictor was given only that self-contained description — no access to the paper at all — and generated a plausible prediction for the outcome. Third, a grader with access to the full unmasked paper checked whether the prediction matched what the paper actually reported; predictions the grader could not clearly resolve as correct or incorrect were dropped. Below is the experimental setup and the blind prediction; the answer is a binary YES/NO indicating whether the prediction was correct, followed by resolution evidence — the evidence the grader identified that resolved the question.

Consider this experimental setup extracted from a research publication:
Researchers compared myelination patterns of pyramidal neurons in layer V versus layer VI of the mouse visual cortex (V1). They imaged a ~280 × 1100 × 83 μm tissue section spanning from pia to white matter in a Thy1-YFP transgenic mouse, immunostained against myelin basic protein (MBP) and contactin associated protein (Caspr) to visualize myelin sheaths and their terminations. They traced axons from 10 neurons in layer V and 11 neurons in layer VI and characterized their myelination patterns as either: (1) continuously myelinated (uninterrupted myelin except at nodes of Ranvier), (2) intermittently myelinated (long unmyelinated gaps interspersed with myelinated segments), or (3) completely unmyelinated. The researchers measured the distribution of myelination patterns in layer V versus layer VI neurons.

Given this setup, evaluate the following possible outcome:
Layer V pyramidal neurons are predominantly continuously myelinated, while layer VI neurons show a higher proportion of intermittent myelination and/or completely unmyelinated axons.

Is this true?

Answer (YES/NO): YES